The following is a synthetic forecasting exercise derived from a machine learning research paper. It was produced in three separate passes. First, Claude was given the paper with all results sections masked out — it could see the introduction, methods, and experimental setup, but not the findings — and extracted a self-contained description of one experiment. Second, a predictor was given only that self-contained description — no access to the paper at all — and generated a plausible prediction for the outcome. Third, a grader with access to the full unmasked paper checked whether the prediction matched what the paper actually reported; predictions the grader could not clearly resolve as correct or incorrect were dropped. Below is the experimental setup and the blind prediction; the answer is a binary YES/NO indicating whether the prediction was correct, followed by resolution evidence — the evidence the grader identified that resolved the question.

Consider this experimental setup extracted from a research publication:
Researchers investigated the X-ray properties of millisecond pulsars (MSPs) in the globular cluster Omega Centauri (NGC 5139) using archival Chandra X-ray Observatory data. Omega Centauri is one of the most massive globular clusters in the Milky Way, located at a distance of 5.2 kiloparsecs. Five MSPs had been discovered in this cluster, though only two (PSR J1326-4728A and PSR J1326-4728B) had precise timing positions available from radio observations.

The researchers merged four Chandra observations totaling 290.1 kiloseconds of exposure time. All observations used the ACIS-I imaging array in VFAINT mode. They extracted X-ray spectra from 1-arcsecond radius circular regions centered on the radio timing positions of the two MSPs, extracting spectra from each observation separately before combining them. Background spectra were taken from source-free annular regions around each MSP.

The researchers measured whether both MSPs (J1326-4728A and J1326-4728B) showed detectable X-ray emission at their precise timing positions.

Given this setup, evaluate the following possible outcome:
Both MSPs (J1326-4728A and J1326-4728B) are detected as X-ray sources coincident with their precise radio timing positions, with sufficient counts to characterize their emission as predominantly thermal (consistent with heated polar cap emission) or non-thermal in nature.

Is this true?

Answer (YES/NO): YES